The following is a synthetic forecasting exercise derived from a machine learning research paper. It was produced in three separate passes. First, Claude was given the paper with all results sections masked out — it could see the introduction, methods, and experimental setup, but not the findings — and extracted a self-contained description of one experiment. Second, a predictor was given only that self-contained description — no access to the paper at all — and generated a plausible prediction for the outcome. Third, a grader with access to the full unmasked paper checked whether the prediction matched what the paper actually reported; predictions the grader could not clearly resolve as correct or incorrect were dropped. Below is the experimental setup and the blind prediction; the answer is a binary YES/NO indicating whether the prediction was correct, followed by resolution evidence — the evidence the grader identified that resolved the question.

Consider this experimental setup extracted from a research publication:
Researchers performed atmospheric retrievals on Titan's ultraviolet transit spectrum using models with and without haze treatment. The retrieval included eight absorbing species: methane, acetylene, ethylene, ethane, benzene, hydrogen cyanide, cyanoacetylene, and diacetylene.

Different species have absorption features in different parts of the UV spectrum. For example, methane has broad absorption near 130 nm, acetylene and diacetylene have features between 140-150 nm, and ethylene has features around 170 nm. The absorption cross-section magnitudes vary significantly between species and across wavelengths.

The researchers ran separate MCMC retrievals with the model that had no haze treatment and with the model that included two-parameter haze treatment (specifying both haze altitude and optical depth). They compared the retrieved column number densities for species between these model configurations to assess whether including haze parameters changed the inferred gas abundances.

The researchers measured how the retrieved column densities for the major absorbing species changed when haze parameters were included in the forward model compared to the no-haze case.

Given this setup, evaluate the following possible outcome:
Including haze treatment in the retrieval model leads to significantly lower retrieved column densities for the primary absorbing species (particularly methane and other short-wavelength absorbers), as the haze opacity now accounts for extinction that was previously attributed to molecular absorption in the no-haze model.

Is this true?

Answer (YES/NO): NO